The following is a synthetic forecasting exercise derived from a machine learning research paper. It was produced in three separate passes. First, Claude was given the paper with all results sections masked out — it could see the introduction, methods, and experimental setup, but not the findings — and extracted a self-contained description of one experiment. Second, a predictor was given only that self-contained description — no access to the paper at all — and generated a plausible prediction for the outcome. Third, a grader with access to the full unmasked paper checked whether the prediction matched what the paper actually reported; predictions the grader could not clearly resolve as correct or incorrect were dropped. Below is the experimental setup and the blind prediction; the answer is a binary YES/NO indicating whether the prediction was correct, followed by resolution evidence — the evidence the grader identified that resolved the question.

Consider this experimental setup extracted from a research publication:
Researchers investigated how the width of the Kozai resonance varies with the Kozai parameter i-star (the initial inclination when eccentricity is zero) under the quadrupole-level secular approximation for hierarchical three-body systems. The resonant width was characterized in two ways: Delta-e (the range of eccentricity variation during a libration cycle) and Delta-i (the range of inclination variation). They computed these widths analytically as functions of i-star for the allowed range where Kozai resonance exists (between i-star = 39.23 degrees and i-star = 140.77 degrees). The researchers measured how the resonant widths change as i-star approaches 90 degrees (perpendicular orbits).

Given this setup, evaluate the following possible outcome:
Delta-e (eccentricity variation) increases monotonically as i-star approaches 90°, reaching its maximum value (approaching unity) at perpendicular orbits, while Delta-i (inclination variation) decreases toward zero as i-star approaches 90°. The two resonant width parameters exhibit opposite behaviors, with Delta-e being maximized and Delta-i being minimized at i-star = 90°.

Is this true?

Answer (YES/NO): NO